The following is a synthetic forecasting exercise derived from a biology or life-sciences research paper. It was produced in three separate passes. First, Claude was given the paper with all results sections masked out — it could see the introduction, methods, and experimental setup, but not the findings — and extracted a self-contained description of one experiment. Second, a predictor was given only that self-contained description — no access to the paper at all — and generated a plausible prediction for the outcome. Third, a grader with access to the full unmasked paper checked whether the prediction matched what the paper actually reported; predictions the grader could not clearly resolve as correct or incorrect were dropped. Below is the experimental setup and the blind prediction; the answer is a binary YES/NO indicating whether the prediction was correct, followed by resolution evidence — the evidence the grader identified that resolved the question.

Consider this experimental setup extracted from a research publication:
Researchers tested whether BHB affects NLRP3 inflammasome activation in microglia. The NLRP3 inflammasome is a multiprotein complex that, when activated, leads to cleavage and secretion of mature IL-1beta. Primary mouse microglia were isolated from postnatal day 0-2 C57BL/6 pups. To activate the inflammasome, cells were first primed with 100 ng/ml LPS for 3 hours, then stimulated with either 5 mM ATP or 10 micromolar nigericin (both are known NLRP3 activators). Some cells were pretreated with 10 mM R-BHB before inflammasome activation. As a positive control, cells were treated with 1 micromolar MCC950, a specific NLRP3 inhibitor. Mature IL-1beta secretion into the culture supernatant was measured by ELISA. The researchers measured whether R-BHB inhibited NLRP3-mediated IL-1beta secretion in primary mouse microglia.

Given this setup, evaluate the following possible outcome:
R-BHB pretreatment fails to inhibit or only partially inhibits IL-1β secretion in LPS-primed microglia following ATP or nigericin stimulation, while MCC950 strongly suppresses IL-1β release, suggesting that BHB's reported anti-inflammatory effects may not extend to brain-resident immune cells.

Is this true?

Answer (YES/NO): NO